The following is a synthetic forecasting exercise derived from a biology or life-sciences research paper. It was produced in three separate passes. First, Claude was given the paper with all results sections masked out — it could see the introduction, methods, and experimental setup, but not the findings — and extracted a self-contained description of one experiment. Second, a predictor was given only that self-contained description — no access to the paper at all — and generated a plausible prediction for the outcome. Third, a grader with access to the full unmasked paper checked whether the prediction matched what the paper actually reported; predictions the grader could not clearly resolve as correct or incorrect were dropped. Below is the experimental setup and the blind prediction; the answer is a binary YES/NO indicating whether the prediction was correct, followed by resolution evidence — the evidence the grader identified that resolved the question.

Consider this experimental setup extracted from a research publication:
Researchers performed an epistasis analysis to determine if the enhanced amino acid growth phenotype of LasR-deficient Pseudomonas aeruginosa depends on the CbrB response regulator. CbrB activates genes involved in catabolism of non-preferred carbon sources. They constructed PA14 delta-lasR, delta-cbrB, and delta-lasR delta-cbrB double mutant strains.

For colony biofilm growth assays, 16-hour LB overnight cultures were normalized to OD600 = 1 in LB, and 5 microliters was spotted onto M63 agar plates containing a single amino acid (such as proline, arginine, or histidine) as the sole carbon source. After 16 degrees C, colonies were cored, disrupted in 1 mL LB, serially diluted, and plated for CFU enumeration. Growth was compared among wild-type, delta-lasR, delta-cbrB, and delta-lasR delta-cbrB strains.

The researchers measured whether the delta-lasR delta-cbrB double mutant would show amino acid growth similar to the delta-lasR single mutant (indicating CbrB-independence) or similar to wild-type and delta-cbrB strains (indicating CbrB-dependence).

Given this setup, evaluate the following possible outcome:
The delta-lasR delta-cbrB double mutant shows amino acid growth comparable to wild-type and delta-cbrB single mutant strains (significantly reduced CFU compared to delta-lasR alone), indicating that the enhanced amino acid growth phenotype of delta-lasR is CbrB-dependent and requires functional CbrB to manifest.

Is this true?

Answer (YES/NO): YES